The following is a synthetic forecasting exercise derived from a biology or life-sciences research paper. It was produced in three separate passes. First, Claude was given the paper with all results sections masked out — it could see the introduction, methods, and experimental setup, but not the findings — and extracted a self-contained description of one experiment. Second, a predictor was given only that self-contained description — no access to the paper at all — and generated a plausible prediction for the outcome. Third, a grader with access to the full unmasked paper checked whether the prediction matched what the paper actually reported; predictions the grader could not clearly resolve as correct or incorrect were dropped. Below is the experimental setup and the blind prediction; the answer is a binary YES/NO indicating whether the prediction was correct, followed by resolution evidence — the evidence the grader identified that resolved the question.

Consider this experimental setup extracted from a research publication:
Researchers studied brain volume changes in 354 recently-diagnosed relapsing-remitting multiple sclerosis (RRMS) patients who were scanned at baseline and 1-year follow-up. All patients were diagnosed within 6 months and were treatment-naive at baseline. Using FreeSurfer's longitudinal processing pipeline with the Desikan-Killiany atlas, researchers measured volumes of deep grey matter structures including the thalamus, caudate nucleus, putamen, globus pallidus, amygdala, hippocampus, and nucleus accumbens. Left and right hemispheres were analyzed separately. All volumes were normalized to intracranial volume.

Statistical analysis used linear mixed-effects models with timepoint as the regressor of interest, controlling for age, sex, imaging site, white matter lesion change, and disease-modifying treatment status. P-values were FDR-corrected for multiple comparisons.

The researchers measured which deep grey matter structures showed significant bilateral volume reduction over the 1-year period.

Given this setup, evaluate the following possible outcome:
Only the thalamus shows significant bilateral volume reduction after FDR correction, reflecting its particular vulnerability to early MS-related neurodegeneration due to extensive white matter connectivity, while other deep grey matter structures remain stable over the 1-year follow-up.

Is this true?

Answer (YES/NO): NO